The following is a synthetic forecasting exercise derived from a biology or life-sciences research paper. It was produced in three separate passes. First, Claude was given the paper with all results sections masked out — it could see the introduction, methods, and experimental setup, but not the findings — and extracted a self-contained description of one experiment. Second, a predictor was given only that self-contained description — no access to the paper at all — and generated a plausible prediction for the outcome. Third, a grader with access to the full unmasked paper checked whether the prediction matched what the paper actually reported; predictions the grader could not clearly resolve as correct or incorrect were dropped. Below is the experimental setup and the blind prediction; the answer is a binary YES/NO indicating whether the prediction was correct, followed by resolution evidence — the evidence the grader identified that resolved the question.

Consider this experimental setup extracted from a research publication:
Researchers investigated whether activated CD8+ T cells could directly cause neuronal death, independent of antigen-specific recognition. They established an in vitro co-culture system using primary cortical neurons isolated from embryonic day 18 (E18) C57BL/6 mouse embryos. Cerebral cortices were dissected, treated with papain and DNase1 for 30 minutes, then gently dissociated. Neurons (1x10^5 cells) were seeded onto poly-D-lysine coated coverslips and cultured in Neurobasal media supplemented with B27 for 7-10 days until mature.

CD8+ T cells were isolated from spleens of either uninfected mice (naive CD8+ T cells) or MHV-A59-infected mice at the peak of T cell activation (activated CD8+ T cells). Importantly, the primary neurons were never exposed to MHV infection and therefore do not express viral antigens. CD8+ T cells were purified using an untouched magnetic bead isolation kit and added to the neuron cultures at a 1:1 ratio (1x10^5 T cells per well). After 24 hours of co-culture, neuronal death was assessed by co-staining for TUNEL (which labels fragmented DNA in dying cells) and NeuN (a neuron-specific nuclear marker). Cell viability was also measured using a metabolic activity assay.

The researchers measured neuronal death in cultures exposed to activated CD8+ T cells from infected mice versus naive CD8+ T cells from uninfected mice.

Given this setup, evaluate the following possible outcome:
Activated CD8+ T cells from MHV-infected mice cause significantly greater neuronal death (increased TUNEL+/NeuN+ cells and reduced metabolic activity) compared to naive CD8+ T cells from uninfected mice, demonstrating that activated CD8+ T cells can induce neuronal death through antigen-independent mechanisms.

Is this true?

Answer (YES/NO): YES